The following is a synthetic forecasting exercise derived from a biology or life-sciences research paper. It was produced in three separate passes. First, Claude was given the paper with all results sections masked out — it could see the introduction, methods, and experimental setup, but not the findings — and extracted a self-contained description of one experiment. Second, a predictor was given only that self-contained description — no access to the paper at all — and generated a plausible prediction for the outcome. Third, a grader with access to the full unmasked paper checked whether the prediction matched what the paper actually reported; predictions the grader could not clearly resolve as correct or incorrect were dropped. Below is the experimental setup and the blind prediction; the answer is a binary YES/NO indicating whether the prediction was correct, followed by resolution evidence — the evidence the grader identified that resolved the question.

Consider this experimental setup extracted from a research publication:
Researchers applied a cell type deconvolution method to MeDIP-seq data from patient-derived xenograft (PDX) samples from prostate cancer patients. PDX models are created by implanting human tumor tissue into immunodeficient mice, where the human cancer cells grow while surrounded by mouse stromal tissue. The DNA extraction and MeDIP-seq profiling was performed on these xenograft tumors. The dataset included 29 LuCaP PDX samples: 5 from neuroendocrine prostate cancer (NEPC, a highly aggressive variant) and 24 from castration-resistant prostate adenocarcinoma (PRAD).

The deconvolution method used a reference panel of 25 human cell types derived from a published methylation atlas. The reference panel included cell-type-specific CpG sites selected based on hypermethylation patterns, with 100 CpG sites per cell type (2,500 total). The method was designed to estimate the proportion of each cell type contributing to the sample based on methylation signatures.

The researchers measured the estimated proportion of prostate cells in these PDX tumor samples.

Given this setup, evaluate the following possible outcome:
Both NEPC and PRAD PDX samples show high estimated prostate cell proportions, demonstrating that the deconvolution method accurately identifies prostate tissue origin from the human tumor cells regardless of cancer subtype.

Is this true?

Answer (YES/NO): YES